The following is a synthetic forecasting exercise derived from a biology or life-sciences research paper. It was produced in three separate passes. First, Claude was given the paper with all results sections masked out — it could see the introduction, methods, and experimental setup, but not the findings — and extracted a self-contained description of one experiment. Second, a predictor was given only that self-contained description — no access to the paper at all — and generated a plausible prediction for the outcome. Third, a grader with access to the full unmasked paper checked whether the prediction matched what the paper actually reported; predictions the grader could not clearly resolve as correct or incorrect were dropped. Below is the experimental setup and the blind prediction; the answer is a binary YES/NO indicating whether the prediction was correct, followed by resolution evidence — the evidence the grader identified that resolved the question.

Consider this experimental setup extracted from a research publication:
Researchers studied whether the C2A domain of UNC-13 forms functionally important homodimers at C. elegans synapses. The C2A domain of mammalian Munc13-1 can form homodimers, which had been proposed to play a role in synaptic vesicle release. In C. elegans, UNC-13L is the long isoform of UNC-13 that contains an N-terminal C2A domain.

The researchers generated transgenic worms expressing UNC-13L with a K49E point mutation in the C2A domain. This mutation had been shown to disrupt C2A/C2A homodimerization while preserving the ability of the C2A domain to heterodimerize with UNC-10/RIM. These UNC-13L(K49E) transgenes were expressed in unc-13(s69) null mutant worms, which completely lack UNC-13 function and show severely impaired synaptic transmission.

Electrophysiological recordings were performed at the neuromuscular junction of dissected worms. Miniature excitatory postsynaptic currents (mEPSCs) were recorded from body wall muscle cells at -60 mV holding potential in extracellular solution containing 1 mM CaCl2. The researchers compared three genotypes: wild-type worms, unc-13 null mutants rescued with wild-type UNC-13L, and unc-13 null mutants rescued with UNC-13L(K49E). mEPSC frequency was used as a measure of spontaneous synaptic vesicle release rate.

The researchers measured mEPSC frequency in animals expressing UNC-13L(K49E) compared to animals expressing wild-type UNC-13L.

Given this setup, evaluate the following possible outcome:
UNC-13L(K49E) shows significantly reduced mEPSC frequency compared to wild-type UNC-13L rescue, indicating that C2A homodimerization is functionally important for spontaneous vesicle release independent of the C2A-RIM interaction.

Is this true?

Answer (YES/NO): NO